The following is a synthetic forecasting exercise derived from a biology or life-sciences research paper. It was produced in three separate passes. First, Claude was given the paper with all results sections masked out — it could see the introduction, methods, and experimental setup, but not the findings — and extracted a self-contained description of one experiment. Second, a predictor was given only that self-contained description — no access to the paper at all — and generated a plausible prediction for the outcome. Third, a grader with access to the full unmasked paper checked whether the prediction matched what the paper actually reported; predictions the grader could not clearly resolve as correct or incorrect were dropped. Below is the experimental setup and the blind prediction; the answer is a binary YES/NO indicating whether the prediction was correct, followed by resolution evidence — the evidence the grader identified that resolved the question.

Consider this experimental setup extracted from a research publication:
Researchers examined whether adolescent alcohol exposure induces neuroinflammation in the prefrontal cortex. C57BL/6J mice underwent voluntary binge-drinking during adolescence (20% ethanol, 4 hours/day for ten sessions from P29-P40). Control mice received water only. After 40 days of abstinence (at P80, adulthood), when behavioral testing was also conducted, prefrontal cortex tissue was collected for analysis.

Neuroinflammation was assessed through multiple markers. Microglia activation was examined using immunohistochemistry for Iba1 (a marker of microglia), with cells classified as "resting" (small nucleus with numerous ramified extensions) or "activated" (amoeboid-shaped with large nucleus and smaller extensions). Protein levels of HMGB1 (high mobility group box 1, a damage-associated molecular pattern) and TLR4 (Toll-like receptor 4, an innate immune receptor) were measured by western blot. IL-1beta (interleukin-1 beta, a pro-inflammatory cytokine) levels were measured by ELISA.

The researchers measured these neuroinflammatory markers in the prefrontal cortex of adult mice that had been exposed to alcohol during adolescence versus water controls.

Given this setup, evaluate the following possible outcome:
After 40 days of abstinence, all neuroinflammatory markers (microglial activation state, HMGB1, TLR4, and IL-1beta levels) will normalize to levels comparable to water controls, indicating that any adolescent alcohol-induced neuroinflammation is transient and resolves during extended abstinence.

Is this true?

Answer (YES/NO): NO